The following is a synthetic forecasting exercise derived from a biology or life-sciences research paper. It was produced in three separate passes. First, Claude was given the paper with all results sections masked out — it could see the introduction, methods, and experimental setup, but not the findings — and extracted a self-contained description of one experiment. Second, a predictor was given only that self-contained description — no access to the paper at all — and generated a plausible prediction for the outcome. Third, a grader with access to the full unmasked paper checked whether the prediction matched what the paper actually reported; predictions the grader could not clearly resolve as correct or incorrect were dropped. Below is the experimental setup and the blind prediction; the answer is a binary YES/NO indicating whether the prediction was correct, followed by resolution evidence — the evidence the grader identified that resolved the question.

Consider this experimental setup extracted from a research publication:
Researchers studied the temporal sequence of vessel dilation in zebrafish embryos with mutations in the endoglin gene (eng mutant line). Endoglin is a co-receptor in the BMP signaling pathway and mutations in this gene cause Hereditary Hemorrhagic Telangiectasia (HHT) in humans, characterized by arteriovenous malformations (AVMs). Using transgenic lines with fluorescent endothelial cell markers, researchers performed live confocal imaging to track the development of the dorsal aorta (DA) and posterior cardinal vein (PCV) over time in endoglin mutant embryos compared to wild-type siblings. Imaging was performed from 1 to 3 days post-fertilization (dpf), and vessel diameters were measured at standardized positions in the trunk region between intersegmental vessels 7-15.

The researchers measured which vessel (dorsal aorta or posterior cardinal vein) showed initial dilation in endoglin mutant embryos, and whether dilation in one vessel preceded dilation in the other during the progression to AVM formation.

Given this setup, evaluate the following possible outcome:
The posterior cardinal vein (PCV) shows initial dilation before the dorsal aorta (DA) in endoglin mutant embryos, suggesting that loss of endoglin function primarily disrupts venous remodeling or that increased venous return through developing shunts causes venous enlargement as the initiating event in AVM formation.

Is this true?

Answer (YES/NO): YES